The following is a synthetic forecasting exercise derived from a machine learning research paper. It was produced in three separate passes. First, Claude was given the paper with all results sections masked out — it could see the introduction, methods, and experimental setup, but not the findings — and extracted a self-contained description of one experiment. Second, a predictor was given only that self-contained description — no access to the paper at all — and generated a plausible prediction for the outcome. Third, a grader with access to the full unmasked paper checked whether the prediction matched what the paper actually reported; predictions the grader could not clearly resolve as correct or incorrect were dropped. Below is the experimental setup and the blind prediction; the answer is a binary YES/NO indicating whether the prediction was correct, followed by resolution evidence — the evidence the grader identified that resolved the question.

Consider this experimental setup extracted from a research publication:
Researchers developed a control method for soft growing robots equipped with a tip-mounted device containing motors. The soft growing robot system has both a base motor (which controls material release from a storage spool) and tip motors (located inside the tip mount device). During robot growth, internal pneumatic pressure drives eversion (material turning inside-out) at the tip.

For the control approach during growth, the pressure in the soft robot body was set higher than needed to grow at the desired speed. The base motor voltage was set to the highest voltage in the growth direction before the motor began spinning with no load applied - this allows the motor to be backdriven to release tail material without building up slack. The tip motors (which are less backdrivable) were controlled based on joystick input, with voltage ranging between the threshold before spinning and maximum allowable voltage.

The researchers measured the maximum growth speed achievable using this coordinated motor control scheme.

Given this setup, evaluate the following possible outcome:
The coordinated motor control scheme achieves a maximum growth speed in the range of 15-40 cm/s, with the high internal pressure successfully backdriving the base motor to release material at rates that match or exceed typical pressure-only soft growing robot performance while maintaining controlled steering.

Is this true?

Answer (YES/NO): NO